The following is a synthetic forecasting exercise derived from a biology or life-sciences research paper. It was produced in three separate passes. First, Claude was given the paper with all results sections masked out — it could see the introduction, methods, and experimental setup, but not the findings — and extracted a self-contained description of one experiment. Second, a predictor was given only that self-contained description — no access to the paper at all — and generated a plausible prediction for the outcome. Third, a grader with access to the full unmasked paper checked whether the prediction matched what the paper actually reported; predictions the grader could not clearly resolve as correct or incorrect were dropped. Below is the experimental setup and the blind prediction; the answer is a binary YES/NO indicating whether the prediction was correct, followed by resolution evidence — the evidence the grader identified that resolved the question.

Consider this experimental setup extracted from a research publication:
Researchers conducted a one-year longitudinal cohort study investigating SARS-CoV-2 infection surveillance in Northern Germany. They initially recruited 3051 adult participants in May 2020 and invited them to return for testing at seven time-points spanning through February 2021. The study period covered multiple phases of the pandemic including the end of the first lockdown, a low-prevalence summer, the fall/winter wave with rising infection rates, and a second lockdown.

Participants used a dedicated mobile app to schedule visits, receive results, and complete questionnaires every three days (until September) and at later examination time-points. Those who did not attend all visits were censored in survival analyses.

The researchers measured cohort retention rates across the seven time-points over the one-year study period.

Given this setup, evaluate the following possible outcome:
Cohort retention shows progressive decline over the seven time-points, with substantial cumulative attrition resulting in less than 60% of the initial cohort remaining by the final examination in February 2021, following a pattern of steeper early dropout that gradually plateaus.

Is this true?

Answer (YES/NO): NO